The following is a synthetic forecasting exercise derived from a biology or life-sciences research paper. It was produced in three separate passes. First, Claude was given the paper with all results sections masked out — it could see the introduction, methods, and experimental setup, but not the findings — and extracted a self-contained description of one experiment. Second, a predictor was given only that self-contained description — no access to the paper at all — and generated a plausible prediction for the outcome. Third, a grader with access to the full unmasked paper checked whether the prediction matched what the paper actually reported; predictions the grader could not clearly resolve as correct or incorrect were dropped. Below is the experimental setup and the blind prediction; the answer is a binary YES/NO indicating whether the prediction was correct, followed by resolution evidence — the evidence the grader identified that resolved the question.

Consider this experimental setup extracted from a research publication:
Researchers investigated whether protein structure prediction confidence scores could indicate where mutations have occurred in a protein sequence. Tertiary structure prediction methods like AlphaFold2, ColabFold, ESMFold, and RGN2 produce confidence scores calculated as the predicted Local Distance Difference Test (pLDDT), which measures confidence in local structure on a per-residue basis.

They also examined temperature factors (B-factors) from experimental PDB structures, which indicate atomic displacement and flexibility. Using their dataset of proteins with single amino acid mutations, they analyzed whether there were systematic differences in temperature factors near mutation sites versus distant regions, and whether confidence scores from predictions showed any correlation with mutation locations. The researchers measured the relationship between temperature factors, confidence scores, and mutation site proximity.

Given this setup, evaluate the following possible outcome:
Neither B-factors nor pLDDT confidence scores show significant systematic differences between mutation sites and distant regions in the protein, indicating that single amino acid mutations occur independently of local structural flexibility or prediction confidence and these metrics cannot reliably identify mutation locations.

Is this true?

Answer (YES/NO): YES